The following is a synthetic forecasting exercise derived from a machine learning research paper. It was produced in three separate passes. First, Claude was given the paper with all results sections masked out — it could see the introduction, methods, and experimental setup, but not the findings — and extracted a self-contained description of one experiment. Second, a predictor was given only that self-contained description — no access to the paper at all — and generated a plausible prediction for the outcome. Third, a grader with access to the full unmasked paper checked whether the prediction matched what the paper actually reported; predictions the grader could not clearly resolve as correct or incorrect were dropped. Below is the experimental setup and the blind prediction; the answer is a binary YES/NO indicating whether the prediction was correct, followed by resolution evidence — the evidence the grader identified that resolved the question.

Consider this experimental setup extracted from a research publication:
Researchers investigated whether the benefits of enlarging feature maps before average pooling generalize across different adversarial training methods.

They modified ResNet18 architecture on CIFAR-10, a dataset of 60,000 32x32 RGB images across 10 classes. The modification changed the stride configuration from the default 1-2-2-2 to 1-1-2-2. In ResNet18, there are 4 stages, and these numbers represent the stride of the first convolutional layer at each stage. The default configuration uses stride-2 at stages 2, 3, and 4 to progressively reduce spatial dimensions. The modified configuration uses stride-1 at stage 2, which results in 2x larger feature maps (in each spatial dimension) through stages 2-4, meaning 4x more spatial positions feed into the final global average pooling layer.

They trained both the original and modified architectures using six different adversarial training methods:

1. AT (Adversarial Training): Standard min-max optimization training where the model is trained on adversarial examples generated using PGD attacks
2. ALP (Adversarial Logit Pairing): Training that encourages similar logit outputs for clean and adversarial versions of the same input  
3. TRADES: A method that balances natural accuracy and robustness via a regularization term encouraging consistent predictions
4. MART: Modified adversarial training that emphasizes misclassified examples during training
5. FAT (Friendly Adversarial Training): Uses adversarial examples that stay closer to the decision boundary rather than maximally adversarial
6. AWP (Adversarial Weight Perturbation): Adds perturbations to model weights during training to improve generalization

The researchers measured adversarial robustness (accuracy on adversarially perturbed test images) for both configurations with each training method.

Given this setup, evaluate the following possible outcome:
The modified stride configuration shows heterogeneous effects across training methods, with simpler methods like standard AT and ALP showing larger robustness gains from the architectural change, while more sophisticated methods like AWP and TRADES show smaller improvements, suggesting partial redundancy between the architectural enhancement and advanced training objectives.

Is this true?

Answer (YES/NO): NO